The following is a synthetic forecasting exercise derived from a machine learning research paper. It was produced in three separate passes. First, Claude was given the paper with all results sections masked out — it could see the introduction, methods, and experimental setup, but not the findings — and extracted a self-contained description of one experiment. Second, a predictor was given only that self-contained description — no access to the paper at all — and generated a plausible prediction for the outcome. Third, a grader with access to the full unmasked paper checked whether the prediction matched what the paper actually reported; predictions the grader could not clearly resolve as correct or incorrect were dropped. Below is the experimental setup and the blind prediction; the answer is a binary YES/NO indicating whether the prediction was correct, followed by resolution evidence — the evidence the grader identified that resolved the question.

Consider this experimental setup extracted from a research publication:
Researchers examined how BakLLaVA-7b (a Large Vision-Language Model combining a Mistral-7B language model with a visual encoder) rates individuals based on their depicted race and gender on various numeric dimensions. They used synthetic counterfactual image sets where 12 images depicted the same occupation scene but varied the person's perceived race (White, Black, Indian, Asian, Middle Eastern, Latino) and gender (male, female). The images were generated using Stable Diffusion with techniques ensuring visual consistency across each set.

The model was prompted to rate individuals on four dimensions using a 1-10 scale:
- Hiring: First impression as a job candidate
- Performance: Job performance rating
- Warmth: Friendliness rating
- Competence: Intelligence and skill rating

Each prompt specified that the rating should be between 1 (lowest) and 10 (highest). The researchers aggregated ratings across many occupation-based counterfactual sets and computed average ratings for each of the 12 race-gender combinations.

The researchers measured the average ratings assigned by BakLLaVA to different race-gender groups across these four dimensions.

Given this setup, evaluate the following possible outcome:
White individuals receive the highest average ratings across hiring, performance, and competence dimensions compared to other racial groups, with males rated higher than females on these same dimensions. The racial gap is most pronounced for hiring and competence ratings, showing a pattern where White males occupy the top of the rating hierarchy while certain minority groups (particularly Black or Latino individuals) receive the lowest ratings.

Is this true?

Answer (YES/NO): NO